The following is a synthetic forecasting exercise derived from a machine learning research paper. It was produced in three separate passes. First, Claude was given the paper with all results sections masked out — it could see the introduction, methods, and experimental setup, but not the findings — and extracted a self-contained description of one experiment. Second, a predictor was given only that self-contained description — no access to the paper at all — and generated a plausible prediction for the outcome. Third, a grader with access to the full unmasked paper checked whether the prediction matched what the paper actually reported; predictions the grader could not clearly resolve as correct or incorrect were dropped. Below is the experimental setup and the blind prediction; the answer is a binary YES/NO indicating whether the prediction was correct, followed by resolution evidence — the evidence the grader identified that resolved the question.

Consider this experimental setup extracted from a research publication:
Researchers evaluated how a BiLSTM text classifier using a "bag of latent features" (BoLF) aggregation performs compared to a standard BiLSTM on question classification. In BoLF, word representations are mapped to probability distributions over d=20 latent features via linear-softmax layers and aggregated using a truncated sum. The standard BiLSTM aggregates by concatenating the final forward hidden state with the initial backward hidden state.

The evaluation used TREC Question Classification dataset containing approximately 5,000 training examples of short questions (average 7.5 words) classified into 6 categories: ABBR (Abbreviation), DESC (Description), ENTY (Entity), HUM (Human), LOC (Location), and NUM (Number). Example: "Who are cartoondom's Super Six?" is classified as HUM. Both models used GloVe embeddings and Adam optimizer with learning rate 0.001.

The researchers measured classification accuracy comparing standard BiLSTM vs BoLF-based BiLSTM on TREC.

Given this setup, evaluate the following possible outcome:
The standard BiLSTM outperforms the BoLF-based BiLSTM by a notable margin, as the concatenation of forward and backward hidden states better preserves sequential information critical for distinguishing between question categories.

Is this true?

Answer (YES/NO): NO